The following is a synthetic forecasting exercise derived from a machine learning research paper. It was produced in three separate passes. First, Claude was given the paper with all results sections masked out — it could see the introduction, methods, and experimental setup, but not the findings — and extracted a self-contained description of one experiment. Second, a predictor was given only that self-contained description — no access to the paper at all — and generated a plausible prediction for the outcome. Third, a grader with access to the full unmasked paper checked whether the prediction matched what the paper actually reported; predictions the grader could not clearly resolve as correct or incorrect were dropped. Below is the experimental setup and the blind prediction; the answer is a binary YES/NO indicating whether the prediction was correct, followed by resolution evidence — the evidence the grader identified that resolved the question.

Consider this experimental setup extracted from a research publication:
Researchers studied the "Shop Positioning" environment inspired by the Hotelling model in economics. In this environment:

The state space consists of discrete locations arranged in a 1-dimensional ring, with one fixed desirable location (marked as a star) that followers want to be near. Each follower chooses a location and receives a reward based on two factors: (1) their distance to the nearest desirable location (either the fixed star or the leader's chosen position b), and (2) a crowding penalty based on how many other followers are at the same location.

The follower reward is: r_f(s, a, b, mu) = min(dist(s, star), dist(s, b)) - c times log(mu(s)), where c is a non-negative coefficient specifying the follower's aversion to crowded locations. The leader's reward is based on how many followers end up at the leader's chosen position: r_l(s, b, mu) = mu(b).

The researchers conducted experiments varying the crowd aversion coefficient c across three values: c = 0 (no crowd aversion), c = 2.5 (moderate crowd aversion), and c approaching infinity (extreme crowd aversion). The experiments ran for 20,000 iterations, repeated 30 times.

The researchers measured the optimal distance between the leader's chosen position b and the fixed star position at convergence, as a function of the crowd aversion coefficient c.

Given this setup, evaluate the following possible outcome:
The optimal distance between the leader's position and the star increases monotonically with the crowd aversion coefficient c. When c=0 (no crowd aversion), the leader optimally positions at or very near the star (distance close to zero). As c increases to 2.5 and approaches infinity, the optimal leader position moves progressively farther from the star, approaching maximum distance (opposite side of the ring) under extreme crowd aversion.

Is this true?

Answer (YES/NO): NO